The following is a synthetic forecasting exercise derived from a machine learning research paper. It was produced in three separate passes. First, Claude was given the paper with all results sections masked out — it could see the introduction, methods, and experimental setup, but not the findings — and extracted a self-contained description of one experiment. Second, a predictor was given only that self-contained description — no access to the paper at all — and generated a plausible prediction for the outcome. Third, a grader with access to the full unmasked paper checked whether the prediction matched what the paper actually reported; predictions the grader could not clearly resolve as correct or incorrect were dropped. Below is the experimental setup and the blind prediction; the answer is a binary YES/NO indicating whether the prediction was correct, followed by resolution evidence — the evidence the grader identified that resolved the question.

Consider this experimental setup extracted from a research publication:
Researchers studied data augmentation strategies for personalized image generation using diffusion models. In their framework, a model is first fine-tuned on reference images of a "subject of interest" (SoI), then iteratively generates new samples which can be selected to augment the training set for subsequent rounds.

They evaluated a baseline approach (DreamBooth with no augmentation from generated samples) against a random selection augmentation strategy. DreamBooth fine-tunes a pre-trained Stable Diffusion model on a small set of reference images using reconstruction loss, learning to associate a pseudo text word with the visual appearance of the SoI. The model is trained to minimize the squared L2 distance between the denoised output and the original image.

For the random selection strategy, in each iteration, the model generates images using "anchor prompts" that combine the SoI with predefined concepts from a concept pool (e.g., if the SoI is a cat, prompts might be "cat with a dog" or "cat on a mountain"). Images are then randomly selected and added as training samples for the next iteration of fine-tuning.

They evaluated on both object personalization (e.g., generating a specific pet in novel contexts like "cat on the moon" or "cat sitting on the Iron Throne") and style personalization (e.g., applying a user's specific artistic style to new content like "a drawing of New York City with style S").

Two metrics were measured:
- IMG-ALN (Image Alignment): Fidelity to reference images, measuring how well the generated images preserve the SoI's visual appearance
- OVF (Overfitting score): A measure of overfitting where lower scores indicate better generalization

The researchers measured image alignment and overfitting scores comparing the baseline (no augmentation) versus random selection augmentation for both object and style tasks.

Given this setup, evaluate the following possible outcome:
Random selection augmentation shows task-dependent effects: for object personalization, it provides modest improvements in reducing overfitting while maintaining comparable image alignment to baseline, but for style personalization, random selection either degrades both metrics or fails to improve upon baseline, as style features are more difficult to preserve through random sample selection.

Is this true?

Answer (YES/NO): NO